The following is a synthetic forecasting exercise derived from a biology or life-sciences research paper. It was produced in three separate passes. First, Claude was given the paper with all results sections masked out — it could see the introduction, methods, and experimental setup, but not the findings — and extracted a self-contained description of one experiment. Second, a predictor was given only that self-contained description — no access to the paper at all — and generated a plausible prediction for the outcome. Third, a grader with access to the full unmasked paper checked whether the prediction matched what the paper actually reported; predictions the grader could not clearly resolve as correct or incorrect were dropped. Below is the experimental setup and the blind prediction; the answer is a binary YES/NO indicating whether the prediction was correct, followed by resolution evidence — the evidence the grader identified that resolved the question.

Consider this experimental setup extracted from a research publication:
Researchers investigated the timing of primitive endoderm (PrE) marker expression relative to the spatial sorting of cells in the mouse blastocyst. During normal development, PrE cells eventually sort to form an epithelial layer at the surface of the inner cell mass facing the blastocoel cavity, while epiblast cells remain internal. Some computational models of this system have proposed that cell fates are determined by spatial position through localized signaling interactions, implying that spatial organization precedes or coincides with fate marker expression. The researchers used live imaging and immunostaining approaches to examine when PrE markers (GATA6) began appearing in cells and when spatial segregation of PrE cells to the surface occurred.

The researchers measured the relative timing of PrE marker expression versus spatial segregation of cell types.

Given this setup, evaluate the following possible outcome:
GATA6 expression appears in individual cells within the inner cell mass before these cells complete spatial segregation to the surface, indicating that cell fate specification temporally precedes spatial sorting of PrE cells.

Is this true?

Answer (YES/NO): YES